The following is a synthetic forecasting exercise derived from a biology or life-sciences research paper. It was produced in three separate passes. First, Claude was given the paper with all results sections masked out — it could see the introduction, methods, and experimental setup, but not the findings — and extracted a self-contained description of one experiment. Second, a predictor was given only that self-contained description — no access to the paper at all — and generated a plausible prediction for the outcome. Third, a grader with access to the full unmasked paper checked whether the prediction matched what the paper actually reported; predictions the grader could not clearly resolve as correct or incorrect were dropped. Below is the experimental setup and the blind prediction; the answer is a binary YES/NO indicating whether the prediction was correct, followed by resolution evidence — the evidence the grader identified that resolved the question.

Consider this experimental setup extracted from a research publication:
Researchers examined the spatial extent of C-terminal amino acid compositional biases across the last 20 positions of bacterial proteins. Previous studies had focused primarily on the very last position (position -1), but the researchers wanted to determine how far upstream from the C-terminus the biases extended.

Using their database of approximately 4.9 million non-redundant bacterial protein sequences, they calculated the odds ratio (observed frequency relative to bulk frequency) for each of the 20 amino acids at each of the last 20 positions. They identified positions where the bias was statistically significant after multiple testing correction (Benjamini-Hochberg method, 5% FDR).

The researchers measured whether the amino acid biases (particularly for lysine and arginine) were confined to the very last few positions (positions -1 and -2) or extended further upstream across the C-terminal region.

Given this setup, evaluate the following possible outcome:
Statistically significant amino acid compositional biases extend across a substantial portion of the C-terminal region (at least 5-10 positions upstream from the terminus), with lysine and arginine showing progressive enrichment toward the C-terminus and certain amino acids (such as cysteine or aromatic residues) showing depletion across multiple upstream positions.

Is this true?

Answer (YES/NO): YES